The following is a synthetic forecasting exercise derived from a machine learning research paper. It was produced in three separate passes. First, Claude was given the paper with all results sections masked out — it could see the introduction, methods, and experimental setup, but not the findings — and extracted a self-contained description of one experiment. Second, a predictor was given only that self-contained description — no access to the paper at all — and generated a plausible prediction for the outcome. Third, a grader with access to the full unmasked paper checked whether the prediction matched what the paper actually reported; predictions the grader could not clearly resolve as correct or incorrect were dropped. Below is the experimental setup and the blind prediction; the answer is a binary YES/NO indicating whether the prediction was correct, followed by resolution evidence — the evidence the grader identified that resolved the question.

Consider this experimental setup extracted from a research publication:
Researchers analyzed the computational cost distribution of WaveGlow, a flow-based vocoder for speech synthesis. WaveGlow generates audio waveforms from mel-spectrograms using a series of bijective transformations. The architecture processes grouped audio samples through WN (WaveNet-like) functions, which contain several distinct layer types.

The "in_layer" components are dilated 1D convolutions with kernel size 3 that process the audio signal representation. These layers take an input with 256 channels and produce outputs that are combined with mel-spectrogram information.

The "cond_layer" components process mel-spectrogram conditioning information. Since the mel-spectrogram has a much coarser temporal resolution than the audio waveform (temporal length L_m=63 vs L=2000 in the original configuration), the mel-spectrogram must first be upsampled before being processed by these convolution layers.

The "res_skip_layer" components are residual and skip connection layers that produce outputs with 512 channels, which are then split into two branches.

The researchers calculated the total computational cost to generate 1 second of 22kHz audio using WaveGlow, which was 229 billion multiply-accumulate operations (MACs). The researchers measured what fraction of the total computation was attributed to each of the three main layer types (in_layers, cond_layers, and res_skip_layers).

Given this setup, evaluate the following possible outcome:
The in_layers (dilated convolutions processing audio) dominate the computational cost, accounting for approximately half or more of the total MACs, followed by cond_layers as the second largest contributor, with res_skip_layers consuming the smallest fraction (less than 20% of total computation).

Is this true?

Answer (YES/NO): YES